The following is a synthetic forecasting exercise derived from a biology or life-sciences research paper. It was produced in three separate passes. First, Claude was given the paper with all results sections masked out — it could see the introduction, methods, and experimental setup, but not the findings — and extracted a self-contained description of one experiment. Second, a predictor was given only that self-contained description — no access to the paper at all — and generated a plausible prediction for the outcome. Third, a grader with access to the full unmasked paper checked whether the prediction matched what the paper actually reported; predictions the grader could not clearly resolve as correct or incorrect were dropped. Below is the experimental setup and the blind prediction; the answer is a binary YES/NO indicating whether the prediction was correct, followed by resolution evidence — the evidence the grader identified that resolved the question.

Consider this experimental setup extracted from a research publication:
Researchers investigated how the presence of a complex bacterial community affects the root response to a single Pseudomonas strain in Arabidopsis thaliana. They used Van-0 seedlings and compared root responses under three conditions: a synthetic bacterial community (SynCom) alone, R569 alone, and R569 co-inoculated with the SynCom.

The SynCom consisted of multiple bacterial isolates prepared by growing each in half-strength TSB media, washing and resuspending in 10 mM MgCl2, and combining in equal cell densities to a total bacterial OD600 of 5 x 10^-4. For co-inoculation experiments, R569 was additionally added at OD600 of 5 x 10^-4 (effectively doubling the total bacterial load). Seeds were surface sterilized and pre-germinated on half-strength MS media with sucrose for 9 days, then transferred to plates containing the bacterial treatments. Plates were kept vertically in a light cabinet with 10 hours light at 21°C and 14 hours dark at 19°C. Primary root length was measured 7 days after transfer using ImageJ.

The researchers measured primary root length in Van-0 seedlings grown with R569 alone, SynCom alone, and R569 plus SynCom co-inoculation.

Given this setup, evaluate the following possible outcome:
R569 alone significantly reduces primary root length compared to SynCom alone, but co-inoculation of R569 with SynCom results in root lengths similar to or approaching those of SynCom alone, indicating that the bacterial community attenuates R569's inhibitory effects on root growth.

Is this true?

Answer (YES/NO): NO